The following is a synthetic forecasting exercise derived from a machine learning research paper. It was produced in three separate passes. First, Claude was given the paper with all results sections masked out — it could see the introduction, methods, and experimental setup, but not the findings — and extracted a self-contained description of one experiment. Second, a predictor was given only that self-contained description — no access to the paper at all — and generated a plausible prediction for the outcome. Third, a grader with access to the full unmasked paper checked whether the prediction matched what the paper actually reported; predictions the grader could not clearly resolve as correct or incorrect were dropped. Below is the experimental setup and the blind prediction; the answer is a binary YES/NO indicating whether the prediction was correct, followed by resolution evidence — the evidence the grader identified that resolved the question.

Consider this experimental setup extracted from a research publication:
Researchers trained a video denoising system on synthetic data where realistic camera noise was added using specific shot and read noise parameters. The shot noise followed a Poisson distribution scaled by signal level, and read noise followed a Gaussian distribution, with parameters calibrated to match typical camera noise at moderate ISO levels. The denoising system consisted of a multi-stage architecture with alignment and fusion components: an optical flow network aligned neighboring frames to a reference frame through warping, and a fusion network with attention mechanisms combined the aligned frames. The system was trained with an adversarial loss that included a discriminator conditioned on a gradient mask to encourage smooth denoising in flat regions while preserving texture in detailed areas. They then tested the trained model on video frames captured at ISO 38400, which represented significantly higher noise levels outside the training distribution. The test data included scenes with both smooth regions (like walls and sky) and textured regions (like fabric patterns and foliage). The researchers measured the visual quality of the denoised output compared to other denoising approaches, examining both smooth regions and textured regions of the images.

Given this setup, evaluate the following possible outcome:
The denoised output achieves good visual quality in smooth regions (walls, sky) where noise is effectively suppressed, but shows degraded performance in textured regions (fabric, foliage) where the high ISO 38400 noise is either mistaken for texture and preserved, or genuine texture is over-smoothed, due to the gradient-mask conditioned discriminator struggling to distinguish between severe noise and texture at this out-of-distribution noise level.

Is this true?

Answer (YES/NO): NO